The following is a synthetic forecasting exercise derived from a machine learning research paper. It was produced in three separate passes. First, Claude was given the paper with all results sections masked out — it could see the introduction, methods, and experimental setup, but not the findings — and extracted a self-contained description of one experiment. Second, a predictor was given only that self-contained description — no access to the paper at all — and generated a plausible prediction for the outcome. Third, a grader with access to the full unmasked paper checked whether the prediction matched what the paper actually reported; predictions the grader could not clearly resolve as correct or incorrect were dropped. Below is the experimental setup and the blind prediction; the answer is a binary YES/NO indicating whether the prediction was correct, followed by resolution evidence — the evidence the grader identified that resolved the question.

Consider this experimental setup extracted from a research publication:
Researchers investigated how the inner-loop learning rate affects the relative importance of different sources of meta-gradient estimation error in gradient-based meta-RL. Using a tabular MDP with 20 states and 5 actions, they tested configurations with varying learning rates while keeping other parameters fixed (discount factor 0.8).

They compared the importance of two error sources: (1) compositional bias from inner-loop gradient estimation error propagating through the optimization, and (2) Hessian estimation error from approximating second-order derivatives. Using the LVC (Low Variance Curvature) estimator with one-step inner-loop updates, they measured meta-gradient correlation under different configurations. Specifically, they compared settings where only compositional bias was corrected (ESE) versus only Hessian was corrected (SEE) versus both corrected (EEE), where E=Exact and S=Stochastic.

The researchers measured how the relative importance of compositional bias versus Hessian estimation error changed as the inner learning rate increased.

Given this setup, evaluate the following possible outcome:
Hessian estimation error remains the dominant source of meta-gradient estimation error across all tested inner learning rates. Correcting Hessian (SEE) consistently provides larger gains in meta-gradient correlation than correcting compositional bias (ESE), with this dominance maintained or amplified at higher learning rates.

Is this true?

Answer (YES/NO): NO